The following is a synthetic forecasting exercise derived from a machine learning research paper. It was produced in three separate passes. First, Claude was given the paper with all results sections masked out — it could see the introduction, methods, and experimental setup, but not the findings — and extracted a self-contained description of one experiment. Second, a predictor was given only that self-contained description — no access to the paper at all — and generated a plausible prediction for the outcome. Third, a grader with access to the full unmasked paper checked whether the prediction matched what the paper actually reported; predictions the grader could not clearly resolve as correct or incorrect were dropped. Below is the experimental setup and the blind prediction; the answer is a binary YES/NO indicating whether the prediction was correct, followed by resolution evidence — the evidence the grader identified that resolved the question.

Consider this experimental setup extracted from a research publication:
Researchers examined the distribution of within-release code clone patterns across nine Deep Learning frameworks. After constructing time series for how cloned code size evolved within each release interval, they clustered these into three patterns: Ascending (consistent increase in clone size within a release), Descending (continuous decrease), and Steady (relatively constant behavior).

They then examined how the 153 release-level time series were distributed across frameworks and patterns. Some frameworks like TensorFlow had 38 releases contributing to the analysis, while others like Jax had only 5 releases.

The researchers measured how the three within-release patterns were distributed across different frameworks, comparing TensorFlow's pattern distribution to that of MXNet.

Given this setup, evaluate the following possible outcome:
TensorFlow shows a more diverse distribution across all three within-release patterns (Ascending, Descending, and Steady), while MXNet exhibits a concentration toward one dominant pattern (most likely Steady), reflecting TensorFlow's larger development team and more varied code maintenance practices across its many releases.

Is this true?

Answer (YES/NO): NO